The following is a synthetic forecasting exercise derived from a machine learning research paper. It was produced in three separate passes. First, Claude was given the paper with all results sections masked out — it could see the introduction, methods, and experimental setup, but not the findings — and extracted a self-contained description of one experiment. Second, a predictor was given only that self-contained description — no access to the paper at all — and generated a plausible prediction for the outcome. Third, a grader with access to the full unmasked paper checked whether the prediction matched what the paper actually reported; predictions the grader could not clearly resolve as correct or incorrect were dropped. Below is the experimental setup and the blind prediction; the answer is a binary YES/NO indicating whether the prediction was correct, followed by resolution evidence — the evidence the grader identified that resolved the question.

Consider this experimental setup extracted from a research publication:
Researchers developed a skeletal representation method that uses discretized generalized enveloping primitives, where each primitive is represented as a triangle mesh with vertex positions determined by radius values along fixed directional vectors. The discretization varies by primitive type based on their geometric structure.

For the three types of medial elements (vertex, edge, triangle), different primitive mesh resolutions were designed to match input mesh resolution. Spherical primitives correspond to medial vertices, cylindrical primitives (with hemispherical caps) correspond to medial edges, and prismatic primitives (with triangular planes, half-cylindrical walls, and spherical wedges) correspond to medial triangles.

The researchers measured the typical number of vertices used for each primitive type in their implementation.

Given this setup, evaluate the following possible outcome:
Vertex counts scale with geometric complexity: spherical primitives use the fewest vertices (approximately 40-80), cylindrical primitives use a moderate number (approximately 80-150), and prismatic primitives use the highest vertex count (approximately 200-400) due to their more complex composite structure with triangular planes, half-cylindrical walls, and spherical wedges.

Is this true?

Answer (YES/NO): NO